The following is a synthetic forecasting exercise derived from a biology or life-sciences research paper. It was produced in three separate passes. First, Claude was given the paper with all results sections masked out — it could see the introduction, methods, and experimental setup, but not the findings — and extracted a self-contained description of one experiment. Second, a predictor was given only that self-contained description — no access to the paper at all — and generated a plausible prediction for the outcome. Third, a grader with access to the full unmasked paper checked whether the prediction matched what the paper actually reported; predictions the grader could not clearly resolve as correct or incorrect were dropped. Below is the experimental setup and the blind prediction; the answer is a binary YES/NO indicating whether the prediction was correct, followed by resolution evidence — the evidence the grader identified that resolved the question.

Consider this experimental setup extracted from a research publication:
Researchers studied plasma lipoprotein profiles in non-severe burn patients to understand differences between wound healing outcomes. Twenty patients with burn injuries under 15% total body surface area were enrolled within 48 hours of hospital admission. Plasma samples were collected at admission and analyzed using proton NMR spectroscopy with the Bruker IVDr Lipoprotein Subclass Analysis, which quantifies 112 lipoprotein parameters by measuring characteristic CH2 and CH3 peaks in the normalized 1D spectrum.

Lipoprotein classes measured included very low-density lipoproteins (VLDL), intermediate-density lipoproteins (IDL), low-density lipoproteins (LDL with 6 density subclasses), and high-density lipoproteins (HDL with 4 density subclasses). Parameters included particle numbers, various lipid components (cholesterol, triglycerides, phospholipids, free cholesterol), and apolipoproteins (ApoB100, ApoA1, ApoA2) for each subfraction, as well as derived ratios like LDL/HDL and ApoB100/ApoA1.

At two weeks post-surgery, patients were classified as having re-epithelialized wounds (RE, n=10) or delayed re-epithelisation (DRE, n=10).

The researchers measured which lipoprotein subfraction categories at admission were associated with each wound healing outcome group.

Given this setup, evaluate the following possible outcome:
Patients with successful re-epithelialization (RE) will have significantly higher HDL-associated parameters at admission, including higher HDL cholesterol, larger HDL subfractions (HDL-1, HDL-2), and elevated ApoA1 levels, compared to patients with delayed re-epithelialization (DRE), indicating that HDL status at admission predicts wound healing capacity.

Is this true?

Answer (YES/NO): NO